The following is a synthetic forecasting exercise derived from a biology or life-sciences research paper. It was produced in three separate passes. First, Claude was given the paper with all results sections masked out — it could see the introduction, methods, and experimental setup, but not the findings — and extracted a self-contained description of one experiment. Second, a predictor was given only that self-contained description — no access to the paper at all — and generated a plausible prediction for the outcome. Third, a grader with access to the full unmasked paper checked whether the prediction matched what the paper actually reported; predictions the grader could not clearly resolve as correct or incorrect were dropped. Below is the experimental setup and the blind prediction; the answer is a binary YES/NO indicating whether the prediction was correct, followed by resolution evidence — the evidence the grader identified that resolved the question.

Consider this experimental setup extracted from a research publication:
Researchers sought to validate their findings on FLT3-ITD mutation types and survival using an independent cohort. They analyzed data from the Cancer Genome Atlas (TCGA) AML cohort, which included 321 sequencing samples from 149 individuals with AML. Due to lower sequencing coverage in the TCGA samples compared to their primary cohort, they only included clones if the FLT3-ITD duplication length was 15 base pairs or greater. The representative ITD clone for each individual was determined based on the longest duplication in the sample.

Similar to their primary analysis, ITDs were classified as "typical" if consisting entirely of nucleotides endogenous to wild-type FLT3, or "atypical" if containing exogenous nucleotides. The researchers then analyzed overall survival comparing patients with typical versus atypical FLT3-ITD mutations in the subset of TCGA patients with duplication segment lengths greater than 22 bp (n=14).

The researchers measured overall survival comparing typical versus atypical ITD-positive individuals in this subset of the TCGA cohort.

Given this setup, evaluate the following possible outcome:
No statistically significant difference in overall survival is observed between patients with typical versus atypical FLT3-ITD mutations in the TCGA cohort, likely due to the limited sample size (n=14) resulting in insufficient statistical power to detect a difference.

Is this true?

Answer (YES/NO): NO